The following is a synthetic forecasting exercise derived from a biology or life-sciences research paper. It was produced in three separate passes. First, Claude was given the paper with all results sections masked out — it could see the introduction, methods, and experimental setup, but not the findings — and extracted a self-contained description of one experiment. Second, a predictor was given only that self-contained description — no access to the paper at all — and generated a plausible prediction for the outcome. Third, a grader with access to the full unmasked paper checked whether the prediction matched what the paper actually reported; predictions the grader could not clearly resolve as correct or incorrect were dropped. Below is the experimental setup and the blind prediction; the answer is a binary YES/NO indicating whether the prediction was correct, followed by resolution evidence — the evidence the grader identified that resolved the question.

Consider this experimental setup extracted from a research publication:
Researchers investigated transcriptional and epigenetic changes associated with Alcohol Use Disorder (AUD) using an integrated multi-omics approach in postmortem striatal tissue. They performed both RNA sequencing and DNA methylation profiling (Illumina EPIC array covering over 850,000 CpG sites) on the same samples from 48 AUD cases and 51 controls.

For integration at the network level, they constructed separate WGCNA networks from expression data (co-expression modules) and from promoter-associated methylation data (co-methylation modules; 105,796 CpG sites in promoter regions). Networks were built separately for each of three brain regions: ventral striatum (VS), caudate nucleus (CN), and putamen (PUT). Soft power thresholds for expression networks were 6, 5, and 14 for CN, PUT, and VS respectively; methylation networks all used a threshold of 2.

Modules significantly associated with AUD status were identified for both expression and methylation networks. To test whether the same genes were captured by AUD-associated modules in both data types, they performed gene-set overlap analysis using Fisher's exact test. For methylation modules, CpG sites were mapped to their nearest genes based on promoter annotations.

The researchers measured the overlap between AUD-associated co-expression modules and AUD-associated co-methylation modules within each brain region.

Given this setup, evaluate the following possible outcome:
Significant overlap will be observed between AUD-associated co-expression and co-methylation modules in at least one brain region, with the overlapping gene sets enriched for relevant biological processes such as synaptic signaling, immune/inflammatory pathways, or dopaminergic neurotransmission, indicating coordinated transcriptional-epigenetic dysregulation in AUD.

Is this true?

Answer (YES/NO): YES